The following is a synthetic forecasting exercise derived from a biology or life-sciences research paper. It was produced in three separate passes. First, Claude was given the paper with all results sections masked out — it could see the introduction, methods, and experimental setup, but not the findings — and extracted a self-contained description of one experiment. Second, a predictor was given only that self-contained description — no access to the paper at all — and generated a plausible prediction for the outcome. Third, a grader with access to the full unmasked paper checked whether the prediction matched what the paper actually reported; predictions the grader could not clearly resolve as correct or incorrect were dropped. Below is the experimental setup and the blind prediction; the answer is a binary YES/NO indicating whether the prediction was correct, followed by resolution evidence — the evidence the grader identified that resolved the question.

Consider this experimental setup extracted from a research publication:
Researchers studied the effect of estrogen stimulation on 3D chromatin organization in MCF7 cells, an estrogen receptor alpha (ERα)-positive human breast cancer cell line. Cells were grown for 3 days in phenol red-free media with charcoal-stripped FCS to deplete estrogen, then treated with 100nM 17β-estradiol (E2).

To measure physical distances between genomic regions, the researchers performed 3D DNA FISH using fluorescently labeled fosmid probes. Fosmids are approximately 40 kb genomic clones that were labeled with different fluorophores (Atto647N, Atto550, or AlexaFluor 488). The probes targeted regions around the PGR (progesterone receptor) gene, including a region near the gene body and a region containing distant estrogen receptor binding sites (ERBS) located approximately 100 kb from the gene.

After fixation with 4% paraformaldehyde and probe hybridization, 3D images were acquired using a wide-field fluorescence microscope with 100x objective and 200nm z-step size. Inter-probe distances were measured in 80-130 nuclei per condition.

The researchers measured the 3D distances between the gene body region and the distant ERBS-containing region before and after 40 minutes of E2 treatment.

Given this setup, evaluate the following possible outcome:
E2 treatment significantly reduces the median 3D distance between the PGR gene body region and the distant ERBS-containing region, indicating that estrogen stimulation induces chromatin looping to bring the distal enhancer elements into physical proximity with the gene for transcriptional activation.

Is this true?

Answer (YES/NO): NO